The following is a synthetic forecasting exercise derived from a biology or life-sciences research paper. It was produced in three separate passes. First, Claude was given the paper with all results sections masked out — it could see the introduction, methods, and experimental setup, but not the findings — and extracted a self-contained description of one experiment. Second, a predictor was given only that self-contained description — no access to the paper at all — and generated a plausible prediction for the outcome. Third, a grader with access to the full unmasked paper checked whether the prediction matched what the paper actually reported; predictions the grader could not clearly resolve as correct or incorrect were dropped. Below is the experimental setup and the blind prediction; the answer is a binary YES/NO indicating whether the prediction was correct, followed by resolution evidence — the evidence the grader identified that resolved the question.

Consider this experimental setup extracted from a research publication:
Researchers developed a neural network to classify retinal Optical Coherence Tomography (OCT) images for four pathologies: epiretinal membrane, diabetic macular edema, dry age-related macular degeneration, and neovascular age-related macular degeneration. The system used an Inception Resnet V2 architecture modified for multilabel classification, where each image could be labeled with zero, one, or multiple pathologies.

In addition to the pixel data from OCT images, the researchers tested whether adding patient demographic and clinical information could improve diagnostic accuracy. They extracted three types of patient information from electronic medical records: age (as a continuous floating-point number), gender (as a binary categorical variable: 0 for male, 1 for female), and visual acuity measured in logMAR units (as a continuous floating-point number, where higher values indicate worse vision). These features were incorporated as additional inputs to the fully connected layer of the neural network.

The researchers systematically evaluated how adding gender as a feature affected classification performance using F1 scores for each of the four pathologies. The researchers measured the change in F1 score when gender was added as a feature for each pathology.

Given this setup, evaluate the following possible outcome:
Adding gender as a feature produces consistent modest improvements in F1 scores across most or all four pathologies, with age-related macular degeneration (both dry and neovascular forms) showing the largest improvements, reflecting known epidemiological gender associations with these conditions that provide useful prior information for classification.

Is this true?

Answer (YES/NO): NO